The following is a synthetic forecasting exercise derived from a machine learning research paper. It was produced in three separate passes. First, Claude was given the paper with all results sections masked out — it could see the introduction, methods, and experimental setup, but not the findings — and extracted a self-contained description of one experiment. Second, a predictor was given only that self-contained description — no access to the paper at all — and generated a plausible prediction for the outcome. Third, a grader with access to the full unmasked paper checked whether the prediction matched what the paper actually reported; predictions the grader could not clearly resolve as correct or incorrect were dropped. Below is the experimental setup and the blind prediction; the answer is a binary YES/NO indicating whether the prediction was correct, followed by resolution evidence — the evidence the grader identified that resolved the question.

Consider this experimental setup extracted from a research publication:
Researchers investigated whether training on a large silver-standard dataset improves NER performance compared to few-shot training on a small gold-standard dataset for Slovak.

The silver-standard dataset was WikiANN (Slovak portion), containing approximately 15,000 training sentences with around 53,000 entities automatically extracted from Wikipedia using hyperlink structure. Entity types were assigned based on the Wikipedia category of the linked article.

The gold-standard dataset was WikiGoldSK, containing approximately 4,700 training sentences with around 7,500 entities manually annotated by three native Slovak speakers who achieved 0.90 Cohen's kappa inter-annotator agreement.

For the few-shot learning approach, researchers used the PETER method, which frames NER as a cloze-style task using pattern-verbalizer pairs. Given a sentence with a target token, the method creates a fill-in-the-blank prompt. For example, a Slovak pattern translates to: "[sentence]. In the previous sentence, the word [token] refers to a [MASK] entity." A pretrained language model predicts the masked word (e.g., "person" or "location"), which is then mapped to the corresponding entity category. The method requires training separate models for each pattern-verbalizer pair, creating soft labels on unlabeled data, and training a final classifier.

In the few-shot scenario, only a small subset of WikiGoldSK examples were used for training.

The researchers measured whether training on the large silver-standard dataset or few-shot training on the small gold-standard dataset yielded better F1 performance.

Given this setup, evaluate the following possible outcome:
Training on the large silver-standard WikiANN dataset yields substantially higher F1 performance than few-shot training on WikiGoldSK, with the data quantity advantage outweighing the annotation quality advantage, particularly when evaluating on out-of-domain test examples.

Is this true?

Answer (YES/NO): YES